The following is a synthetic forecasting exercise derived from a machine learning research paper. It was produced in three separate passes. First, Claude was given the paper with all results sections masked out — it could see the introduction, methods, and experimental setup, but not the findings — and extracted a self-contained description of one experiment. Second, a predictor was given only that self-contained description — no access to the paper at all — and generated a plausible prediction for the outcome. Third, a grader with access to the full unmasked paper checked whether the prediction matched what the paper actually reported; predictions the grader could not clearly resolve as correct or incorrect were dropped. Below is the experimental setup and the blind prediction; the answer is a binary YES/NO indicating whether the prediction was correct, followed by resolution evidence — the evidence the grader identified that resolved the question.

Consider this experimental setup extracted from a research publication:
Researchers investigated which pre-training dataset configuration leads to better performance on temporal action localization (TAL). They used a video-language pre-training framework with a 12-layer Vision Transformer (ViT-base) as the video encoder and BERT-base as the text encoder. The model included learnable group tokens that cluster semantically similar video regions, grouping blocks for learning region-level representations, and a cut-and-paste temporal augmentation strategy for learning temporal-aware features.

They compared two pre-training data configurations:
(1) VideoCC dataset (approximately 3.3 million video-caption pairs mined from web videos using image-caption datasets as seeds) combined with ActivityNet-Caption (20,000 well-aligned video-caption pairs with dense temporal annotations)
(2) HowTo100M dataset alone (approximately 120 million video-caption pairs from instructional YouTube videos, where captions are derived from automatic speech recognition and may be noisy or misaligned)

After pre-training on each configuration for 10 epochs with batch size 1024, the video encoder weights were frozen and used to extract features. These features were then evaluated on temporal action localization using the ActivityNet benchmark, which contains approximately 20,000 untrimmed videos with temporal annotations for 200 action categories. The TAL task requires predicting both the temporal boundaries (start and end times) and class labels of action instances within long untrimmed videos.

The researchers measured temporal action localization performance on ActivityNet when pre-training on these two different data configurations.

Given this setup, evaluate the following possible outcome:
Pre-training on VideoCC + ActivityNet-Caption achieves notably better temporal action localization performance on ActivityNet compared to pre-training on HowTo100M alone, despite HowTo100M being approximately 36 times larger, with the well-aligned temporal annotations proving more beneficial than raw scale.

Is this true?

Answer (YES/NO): NO